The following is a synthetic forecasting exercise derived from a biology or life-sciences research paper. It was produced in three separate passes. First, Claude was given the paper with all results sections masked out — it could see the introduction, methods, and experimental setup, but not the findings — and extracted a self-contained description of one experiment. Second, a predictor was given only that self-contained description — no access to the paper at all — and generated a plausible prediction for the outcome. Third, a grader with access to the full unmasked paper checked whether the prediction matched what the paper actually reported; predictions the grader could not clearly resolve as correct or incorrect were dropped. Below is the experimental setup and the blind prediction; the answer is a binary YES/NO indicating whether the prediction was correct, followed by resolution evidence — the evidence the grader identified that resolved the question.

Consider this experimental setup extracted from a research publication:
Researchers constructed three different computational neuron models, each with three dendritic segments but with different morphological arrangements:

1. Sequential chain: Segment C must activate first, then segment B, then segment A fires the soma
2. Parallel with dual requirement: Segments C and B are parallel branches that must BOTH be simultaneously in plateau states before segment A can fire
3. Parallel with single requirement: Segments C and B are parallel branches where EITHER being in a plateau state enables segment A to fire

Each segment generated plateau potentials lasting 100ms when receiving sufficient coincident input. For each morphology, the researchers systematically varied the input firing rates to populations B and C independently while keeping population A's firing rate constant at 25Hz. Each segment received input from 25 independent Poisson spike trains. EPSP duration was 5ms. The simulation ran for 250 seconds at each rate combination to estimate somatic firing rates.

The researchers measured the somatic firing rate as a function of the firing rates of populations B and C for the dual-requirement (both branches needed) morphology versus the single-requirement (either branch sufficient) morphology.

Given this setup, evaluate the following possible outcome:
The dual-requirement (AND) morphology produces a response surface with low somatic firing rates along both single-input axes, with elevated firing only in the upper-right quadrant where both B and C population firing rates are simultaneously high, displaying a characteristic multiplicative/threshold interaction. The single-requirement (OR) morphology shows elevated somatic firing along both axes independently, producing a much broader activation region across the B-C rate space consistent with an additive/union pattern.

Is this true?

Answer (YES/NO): YES